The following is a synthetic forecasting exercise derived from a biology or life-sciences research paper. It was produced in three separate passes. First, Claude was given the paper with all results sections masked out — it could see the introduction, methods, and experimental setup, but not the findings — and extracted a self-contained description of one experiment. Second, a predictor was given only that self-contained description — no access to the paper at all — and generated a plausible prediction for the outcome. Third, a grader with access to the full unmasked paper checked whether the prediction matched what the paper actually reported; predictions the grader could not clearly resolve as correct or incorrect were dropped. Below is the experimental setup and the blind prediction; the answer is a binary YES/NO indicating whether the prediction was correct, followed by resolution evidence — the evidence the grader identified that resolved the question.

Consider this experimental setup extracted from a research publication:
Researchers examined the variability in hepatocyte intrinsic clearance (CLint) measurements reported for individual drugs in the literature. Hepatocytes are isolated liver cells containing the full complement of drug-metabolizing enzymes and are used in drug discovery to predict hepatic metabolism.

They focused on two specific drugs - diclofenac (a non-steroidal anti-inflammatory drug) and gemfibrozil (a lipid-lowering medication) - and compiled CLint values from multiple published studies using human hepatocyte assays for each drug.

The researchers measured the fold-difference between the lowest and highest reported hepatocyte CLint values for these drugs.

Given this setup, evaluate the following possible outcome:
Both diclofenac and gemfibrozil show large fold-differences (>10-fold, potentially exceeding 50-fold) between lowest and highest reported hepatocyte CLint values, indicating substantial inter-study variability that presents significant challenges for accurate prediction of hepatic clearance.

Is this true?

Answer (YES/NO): YES